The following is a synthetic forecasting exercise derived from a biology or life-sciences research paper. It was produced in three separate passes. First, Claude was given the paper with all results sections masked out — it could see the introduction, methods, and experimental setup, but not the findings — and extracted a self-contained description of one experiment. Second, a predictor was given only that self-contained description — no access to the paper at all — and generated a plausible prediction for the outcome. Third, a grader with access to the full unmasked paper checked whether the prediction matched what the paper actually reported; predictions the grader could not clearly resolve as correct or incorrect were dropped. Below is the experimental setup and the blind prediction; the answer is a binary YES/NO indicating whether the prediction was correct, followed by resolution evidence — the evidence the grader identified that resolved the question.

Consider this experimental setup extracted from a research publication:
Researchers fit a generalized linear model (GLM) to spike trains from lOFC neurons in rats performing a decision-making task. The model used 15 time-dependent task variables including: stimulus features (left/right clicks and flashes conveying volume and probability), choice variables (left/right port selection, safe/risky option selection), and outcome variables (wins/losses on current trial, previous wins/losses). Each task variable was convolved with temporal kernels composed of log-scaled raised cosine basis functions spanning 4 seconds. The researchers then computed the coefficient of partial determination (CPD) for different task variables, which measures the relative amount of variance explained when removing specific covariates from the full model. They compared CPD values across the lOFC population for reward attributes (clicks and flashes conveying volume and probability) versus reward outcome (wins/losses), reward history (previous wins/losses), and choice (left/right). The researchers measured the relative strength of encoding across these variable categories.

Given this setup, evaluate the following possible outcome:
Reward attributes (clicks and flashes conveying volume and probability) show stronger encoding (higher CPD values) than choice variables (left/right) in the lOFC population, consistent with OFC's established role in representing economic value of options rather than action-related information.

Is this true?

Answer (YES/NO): NO